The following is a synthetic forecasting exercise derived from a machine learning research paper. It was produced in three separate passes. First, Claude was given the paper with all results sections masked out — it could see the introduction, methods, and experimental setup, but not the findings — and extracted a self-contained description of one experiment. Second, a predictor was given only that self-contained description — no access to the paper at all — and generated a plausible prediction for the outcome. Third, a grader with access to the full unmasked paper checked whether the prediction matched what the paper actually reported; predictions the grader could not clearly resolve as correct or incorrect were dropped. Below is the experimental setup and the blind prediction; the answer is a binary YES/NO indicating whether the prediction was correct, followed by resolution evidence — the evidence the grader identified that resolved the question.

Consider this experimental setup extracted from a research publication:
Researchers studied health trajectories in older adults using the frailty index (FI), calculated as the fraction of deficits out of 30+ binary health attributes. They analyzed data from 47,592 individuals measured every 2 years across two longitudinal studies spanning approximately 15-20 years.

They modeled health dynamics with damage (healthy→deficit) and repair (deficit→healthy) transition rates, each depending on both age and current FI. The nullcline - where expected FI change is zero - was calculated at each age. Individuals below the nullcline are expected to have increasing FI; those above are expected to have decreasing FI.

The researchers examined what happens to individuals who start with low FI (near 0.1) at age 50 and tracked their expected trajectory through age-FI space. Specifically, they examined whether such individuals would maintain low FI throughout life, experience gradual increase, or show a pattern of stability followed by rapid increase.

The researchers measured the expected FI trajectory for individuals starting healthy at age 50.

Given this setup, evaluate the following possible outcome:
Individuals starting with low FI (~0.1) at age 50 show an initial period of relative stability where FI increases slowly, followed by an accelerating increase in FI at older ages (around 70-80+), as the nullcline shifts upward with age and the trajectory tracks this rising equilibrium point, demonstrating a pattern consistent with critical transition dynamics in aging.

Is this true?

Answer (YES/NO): NO